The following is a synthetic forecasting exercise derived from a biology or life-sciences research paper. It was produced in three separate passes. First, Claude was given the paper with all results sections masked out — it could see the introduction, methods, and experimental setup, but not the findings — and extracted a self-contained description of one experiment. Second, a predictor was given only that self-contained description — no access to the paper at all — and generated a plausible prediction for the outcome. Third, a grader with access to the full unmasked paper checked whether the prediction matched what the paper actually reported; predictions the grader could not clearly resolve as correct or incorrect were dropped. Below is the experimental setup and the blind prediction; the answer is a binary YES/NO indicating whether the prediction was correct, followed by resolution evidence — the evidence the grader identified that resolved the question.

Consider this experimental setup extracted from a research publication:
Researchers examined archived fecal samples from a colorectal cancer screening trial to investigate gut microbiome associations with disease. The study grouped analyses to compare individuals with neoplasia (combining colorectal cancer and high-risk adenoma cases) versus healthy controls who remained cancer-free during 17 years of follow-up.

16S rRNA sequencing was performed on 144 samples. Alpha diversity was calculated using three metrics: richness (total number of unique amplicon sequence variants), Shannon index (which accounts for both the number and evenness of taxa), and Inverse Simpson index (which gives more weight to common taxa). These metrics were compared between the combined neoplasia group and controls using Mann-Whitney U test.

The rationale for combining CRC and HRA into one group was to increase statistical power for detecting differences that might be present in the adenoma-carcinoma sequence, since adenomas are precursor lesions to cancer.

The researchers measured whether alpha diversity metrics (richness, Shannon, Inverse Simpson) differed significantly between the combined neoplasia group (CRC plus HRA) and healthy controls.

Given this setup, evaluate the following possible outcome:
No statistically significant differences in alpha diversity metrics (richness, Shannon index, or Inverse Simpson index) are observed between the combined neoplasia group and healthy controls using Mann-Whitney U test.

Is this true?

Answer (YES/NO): YES